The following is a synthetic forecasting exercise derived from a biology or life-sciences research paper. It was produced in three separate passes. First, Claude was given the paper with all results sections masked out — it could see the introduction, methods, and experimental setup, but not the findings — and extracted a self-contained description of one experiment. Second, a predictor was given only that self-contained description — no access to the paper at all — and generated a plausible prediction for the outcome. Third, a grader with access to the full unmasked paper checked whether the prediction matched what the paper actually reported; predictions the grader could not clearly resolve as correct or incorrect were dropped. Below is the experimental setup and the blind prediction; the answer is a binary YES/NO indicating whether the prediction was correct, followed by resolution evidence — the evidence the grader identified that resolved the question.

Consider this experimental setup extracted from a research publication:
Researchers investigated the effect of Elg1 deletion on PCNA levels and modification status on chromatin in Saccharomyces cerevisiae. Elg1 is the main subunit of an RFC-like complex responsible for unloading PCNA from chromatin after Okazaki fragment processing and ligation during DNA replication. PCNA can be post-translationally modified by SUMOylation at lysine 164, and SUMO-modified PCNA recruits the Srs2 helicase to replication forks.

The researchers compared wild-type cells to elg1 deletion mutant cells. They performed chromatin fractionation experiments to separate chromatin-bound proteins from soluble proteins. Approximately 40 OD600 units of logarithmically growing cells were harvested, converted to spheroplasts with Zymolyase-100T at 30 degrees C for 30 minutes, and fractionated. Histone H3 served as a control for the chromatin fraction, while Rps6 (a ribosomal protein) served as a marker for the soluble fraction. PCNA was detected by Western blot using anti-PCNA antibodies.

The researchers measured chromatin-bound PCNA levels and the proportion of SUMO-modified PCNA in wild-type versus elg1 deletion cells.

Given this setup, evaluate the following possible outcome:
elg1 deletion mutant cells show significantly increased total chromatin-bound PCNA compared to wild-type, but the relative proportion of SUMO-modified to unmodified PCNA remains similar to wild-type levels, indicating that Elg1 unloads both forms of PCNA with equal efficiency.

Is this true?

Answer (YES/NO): NO